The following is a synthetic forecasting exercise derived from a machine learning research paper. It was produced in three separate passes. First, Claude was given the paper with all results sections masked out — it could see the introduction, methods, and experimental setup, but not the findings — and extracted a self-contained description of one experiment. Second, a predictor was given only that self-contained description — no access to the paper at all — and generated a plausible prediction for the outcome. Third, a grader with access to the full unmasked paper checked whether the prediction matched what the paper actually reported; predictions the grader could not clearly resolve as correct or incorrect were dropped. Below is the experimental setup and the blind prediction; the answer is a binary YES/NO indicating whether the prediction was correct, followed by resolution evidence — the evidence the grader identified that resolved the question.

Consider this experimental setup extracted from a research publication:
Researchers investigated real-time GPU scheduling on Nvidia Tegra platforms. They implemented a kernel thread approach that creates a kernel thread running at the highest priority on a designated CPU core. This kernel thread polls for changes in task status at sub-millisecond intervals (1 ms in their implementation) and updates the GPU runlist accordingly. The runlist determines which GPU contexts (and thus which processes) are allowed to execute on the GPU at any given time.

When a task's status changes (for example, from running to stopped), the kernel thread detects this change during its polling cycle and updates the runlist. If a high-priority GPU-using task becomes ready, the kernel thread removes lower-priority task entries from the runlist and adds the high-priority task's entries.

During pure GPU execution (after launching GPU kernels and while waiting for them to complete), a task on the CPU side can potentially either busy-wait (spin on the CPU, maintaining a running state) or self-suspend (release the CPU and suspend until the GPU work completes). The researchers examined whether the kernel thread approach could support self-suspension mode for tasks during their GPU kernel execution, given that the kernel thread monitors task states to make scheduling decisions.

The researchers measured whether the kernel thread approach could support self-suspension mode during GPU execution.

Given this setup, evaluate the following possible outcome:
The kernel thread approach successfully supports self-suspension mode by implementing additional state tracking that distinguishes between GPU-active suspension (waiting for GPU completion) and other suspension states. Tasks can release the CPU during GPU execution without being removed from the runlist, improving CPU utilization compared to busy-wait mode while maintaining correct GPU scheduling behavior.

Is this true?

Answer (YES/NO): NO